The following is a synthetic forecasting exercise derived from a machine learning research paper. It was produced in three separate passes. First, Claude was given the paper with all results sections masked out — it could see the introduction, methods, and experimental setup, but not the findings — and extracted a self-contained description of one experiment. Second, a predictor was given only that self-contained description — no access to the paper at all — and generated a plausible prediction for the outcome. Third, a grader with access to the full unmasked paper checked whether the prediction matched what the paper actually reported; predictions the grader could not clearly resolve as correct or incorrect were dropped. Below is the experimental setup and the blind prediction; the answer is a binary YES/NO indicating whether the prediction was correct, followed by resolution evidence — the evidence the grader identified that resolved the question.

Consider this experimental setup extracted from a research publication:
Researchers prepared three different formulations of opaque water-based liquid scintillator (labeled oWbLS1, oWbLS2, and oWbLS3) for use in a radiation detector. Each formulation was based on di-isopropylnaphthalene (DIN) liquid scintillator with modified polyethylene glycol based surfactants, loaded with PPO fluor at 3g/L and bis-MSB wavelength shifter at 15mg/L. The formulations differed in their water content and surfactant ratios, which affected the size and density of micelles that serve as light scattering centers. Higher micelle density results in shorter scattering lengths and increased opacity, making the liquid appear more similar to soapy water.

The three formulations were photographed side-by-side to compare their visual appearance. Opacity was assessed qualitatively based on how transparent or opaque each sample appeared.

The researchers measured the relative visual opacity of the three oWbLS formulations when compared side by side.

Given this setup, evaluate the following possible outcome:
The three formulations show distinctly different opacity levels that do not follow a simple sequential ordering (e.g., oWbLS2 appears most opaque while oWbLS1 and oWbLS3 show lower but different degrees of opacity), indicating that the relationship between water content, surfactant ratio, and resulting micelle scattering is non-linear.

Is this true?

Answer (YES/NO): YES